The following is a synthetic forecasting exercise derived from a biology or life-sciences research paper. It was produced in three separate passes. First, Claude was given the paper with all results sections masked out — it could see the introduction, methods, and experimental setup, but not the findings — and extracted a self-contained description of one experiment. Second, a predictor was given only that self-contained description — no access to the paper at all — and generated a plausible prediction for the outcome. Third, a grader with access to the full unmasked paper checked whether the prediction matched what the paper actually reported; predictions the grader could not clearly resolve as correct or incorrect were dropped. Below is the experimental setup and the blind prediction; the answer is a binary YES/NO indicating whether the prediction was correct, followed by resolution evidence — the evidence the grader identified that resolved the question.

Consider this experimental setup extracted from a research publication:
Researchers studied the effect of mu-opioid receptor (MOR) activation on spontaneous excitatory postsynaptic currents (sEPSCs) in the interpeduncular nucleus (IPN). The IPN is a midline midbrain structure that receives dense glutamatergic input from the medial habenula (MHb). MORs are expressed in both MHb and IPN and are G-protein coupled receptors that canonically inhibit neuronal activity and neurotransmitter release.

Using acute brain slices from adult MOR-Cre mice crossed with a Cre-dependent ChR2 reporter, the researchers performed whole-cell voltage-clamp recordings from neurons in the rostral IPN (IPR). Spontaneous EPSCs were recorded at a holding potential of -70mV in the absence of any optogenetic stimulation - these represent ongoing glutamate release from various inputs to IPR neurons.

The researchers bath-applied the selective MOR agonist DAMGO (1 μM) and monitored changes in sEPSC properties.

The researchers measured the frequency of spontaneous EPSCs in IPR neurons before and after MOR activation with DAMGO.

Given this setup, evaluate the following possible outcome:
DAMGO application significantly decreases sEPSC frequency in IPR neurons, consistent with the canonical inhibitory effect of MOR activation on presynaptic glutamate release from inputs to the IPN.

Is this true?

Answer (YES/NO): YES